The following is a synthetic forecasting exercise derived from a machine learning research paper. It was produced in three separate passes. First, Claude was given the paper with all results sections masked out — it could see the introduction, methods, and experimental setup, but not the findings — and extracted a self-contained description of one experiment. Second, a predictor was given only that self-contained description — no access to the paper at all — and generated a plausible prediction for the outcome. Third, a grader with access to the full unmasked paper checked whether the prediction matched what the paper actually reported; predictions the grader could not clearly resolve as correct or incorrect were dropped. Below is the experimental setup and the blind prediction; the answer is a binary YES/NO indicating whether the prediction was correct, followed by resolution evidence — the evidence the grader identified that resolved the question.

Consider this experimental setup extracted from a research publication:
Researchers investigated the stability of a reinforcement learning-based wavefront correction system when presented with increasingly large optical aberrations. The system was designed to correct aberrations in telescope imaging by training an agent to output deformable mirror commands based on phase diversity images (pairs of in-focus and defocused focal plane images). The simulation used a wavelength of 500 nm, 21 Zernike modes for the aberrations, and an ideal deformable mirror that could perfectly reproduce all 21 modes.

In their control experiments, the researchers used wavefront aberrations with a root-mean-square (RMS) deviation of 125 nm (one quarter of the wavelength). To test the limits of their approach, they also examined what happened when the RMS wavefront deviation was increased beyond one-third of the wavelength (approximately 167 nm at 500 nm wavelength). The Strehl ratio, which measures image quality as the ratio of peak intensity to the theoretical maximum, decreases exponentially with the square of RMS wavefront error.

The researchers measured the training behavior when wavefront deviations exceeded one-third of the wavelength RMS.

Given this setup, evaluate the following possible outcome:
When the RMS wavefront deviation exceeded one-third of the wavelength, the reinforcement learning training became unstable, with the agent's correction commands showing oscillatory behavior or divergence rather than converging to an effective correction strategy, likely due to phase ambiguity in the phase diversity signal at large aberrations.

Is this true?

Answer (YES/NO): NO